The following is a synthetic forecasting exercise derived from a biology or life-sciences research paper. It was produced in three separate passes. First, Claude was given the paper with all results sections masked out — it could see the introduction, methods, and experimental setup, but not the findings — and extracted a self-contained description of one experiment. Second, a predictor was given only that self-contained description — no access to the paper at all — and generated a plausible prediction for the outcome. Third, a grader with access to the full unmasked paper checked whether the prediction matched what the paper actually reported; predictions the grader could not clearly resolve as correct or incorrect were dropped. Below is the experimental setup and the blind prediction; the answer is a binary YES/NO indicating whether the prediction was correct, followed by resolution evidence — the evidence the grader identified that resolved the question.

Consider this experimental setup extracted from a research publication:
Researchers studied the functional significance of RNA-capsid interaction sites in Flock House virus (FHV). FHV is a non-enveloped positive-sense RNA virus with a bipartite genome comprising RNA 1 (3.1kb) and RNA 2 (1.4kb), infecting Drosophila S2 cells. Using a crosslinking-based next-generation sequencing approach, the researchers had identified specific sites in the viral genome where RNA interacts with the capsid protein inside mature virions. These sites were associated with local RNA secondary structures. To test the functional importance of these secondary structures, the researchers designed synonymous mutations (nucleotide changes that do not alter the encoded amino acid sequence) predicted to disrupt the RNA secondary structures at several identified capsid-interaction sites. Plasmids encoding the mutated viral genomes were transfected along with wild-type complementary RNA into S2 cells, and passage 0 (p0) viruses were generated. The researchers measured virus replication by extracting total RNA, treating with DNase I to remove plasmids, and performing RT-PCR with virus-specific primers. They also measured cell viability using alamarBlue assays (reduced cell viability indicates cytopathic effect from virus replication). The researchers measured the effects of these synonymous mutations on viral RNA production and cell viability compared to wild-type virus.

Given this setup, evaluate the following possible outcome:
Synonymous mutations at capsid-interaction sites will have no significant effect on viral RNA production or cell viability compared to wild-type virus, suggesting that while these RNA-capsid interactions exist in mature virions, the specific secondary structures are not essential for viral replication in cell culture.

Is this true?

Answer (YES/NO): NO